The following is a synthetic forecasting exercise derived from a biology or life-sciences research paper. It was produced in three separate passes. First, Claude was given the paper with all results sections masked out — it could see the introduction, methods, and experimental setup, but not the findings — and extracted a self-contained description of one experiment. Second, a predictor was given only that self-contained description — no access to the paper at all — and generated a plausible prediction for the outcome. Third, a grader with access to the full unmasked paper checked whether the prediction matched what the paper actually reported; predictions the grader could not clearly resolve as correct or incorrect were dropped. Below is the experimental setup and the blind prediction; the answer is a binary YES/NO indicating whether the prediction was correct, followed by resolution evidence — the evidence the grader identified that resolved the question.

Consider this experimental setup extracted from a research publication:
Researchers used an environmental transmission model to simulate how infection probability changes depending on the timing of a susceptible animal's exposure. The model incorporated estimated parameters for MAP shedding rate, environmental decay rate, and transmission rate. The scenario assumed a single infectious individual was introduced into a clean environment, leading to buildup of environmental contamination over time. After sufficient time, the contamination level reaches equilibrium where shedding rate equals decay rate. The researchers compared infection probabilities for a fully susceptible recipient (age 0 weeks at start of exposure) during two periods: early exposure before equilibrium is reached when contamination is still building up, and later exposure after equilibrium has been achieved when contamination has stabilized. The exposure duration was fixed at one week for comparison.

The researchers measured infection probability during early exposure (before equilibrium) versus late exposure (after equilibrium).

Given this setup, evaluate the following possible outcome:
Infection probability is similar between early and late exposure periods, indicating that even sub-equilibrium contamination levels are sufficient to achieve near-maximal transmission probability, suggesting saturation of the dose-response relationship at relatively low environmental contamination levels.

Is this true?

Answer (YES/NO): NO